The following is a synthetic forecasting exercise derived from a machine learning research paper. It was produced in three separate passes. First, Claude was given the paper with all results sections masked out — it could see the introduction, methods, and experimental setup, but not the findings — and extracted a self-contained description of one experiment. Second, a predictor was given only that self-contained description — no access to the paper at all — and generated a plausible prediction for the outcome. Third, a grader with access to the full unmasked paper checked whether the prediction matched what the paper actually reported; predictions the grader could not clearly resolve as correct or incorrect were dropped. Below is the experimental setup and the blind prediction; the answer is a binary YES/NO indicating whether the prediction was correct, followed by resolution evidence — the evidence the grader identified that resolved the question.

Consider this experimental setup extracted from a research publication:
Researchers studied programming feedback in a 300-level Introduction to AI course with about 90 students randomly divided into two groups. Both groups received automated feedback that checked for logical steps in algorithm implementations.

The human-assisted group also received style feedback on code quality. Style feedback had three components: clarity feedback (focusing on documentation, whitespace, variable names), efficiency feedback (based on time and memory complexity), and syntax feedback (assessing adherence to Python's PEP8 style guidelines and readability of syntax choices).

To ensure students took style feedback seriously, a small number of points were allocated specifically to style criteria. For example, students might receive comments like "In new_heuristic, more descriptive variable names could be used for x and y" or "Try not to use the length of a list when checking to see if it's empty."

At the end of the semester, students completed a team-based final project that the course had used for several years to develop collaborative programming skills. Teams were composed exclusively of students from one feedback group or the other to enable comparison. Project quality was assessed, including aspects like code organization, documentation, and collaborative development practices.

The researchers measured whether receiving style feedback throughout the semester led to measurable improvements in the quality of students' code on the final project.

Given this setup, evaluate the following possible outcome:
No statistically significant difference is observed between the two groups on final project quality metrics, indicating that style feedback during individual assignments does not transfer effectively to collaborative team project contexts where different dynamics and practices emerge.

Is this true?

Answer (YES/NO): YES